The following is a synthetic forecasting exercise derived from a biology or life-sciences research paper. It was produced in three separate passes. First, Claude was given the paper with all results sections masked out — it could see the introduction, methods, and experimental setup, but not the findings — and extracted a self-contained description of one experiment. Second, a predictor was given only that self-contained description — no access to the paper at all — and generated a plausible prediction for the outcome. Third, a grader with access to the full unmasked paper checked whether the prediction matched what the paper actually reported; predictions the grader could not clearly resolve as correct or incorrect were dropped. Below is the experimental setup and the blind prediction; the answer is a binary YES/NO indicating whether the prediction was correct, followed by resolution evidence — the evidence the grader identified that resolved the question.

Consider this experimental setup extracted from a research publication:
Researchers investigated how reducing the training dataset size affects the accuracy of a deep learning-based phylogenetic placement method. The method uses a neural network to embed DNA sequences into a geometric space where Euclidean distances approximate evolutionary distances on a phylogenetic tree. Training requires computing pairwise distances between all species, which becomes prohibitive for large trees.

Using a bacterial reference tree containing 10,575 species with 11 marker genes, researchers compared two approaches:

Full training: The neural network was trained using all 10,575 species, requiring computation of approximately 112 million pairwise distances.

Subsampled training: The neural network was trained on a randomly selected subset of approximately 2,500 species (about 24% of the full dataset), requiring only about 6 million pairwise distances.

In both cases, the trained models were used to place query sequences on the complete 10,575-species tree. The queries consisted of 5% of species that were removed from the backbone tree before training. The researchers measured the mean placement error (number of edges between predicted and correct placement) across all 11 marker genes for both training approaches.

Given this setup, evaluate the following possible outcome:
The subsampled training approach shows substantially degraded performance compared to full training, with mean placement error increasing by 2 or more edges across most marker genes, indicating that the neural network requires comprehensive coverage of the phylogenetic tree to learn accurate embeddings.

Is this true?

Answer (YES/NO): NO